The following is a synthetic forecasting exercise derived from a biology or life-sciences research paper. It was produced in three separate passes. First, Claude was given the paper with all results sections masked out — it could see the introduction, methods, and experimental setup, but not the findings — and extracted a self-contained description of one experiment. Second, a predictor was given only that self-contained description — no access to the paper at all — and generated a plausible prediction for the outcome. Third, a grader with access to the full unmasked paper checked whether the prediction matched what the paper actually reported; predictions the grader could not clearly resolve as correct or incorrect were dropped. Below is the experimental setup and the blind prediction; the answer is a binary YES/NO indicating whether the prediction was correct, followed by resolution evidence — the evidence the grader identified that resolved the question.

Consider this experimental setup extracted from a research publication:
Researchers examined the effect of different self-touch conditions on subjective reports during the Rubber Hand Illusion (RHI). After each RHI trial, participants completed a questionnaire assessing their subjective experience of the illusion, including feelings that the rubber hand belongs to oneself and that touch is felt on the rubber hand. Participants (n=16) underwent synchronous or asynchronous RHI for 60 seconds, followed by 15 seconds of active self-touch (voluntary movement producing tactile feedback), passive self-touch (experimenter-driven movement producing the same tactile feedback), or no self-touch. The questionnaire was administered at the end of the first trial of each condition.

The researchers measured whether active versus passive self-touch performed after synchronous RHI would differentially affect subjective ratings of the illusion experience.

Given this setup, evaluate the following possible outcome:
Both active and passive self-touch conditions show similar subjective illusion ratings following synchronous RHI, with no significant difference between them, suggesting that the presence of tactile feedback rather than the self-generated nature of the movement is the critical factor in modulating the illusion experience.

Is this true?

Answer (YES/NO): NO